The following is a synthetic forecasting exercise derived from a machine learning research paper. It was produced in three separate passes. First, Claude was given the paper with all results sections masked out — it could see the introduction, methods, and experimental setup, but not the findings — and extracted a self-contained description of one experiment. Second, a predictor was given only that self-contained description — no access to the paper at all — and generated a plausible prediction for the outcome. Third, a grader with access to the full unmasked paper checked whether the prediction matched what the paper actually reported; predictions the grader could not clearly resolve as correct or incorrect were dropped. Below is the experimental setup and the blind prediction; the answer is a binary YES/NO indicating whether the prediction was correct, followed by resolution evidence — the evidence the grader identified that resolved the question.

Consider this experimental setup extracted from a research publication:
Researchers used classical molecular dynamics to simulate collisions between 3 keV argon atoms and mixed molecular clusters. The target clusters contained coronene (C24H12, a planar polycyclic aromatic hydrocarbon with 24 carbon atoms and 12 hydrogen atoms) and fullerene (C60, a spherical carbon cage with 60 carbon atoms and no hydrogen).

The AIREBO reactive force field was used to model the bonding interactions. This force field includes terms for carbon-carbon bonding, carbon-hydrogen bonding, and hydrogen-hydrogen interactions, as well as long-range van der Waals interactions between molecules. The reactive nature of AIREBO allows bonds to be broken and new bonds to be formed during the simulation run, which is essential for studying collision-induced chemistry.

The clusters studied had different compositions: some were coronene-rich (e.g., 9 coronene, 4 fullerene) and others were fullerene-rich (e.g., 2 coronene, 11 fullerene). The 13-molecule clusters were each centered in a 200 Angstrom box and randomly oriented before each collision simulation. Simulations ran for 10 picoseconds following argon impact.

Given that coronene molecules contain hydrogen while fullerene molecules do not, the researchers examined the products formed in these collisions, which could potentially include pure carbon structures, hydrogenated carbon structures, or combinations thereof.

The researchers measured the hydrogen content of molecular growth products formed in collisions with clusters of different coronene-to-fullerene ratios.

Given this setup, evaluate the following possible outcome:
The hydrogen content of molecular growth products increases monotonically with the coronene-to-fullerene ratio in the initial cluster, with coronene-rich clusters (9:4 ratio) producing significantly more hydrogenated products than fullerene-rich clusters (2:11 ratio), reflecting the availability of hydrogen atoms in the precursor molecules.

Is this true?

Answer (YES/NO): YES